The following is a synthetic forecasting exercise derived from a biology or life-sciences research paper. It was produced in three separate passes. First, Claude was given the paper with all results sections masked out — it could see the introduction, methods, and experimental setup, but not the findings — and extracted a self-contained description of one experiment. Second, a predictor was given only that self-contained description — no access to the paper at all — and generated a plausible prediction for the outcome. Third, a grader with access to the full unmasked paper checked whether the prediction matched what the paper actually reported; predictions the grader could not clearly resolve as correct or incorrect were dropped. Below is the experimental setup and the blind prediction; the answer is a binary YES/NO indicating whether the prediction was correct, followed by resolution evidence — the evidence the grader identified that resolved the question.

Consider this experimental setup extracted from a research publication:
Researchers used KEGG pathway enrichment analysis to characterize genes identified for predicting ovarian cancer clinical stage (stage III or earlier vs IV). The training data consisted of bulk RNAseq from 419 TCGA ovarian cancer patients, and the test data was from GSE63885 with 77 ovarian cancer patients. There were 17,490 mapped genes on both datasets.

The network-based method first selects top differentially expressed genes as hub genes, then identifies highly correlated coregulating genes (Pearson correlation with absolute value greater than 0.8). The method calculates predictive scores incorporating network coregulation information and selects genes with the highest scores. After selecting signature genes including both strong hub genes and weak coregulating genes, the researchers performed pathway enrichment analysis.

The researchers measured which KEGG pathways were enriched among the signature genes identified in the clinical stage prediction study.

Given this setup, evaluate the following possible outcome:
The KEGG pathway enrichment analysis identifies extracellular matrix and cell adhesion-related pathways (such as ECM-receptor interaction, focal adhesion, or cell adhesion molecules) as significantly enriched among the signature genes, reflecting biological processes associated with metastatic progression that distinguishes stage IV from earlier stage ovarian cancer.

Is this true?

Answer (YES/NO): NO